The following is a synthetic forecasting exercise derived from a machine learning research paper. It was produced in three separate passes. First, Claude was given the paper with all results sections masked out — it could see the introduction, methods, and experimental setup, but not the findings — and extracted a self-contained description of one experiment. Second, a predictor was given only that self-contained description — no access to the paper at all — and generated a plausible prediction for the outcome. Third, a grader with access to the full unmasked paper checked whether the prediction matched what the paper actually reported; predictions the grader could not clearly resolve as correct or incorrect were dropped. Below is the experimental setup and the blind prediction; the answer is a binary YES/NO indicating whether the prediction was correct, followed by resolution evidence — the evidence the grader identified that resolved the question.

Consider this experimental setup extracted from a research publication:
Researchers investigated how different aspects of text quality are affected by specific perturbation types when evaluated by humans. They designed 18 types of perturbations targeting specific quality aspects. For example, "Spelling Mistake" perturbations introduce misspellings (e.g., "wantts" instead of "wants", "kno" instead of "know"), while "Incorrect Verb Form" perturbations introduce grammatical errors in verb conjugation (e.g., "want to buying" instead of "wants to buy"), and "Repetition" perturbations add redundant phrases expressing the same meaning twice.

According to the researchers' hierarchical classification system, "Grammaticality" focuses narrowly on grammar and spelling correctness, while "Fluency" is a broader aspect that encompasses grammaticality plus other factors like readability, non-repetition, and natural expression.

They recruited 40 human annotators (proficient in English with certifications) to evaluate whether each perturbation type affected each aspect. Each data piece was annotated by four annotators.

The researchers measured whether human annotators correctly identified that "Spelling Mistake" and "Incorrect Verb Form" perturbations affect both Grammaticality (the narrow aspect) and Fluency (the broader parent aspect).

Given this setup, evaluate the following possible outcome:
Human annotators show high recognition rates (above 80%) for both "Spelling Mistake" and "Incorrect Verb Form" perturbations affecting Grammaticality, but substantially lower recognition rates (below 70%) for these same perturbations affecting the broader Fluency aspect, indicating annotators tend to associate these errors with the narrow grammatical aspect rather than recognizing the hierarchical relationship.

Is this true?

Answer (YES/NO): NO